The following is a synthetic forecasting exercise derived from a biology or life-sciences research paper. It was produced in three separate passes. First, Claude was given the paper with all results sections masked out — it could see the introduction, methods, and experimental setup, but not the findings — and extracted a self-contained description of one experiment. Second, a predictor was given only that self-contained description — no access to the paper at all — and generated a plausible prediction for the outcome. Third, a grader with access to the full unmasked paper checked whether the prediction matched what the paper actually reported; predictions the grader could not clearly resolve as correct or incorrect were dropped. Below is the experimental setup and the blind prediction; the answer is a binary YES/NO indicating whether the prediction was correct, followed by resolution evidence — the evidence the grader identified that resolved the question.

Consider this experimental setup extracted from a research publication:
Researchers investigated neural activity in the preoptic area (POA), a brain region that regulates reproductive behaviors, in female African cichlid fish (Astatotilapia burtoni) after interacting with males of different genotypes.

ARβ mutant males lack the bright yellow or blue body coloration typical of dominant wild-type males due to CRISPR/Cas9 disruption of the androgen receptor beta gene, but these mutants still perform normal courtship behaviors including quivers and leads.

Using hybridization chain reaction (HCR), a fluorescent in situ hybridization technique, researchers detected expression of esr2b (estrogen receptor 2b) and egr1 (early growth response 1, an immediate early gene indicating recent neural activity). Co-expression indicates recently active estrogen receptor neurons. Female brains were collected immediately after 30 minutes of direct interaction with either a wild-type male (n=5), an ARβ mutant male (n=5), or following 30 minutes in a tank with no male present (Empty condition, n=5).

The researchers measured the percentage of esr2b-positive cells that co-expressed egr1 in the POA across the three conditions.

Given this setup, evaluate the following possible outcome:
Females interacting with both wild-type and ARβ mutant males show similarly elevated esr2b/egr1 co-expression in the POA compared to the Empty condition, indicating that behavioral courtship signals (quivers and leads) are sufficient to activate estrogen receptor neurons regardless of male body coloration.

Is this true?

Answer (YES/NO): YES